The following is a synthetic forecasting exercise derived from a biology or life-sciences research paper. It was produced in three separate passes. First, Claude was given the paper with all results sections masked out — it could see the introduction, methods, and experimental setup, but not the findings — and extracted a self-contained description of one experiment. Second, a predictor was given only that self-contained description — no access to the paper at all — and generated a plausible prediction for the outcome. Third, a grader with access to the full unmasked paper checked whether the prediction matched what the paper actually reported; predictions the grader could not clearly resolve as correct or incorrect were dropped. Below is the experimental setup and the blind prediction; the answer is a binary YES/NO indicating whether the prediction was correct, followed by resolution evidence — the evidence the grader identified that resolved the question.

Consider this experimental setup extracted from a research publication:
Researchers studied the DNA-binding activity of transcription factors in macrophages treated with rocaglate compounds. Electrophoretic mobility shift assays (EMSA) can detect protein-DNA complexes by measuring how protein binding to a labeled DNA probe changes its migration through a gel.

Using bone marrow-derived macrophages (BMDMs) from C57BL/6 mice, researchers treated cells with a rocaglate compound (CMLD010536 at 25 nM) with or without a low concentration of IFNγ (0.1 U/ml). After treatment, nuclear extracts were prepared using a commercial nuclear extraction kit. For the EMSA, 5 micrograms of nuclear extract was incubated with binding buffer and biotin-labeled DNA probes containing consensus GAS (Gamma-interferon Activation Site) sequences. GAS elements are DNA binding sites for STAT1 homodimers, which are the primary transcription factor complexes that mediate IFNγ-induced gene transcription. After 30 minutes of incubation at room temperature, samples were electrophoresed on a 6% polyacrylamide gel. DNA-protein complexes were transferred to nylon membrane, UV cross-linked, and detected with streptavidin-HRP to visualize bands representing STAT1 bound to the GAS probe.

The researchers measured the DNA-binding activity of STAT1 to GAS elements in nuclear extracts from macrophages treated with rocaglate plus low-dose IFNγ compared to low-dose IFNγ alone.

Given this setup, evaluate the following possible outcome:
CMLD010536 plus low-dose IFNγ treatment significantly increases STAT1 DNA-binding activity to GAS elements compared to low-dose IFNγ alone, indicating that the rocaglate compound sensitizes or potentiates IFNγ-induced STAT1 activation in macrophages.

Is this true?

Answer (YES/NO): NO